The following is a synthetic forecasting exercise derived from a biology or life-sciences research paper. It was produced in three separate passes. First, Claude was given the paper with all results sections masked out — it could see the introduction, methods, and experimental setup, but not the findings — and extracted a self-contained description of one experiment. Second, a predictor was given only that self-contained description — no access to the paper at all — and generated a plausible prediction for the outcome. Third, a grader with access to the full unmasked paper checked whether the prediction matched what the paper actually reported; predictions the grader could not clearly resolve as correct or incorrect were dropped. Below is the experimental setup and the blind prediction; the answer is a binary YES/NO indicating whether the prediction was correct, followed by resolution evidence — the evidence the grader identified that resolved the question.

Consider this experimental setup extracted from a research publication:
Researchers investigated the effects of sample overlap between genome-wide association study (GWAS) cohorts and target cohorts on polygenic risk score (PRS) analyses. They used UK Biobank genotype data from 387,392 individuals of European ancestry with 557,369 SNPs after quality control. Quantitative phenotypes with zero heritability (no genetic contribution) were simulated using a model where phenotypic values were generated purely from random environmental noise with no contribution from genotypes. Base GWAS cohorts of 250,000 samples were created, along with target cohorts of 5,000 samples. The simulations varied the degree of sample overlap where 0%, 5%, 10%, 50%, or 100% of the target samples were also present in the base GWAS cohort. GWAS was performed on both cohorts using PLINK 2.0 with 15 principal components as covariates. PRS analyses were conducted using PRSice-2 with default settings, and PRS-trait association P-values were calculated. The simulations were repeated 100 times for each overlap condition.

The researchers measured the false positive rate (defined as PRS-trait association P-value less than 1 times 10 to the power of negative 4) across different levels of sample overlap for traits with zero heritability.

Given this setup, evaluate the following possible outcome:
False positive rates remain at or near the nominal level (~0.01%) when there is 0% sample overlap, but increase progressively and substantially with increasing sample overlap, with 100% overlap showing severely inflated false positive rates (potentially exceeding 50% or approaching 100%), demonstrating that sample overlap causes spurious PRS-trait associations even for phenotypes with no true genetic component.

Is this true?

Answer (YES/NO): YES